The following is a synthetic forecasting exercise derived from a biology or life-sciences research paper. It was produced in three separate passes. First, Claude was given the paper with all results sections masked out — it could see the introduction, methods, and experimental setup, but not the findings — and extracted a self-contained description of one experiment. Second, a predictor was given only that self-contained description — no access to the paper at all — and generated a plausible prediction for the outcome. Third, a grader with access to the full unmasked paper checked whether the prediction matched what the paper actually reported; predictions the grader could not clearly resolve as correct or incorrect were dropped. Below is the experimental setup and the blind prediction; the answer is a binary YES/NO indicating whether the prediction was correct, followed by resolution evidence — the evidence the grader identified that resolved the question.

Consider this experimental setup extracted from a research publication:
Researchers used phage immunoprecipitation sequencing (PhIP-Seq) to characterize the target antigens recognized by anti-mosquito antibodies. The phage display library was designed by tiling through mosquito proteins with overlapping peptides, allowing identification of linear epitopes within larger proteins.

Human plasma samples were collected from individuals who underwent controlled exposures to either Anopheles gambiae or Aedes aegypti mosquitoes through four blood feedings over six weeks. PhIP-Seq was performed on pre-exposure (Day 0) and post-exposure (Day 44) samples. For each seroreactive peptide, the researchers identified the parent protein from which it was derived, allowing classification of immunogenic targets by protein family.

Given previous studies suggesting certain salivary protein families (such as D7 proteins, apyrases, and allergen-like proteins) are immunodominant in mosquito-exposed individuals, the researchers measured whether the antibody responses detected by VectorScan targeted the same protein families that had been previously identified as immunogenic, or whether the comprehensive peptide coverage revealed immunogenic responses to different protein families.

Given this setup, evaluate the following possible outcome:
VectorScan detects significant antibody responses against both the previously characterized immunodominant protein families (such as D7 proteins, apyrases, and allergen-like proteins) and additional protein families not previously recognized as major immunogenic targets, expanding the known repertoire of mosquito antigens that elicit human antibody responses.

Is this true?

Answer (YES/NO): NO